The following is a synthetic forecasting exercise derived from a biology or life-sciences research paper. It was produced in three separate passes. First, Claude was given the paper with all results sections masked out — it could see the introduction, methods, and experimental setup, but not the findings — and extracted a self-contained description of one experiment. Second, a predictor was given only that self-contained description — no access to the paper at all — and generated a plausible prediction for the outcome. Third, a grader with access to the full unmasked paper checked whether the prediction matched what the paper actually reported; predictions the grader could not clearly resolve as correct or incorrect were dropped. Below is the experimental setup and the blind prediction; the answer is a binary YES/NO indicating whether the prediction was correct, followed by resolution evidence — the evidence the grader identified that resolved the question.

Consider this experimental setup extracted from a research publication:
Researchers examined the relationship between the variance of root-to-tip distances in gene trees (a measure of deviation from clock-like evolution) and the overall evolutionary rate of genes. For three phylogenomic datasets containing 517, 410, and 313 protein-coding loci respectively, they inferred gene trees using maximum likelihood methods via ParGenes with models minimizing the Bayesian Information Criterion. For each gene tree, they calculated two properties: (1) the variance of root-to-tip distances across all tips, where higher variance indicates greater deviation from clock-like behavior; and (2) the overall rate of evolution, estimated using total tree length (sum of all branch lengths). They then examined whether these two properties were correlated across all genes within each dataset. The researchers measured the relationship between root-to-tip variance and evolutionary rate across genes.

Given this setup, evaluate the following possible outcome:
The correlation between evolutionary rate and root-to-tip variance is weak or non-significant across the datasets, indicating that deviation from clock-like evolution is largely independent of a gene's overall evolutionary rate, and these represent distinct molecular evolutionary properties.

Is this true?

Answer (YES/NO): NO